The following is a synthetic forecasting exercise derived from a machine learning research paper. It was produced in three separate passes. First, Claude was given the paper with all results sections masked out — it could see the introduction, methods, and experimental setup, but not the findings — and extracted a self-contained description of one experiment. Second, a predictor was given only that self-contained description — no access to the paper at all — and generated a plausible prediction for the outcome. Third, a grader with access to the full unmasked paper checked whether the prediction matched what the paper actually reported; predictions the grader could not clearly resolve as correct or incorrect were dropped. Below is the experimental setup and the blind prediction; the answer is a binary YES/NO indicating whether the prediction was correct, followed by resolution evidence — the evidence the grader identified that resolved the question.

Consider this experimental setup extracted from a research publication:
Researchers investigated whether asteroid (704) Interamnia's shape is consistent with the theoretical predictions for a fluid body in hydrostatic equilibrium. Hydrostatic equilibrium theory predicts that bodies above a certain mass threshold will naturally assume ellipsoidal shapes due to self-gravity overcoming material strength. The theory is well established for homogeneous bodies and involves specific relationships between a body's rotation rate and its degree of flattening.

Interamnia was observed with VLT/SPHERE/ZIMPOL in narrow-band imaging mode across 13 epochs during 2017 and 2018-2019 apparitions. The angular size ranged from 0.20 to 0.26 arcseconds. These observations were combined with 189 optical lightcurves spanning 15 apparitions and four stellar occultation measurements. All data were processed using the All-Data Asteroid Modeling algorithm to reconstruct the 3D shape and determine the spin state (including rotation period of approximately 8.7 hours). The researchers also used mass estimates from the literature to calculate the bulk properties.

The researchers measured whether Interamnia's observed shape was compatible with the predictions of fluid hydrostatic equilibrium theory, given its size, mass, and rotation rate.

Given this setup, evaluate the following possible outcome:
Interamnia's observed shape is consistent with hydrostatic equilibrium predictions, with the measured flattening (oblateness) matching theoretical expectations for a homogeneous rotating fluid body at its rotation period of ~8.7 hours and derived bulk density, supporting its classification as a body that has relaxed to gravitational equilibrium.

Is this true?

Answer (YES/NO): YES